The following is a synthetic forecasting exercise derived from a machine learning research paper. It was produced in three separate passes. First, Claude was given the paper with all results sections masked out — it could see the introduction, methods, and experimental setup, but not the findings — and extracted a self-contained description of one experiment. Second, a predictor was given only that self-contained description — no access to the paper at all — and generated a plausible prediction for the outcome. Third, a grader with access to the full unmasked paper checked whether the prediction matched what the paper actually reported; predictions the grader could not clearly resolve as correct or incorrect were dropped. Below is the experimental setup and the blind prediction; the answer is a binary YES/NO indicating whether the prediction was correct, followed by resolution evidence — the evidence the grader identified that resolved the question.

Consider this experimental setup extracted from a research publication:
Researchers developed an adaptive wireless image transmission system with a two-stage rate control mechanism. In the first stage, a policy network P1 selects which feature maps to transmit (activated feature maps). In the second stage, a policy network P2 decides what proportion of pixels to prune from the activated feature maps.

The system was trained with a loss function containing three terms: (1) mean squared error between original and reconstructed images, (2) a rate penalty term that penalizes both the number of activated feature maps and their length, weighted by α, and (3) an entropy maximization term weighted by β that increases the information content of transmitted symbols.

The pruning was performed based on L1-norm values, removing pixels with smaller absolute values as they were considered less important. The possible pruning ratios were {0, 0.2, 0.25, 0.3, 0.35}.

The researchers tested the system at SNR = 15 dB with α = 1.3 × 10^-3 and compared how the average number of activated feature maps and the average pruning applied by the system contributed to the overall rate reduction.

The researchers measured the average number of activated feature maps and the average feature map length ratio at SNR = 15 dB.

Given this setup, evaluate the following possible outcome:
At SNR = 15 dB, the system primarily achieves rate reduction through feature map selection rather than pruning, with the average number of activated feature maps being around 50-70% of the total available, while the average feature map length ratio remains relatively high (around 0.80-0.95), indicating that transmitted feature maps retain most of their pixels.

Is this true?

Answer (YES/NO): NO